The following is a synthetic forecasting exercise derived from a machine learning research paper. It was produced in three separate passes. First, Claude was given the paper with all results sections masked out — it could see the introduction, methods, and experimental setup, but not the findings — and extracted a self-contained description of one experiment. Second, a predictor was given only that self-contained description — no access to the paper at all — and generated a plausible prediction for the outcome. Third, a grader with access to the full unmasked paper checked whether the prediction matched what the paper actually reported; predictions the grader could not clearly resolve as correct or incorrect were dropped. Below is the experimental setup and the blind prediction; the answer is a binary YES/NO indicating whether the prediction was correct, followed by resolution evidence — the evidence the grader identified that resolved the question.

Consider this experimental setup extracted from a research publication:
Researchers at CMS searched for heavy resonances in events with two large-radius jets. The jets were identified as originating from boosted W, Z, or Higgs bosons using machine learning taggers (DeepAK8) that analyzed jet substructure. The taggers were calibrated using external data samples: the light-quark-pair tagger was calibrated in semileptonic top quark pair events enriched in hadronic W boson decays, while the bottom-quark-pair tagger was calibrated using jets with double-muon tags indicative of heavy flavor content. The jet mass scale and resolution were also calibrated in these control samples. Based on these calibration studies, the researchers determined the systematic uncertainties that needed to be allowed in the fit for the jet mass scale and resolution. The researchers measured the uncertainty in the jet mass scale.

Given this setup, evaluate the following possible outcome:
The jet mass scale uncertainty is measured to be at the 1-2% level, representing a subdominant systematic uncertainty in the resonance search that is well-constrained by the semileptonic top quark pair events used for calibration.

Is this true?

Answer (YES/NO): YES